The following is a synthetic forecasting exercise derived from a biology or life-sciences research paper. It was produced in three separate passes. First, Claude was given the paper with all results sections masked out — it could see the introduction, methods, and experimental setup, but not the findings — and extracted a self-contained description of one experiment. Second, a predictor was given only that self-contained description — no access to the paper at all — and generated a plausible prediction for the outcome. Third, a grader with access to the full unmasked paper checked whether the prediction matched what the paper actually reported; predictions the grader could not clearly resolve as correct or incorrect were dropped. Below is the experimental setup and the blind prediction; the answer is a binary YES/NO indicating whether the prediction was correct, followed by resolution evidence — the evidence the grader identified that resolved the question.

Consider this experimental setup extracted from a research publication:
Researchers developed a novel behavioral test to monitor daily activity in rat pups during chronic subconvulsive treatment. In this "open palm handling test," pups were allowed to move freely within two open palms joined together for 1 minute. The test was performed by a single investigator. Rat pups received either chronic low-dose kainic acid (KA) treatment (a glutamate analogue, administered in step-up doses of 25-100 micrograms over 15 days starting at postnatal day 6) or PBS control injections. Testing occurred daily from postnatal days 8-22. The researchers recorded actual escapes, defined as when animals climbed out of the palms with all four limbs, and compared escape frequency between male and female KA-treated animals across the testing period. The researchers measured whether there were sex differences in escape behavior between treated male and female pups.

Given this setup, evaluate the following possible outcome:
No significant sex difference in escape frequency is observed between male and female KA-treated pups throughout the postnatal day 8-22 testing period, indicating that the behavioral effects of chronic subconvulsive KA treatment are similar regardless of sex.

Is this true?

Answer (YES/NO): NO